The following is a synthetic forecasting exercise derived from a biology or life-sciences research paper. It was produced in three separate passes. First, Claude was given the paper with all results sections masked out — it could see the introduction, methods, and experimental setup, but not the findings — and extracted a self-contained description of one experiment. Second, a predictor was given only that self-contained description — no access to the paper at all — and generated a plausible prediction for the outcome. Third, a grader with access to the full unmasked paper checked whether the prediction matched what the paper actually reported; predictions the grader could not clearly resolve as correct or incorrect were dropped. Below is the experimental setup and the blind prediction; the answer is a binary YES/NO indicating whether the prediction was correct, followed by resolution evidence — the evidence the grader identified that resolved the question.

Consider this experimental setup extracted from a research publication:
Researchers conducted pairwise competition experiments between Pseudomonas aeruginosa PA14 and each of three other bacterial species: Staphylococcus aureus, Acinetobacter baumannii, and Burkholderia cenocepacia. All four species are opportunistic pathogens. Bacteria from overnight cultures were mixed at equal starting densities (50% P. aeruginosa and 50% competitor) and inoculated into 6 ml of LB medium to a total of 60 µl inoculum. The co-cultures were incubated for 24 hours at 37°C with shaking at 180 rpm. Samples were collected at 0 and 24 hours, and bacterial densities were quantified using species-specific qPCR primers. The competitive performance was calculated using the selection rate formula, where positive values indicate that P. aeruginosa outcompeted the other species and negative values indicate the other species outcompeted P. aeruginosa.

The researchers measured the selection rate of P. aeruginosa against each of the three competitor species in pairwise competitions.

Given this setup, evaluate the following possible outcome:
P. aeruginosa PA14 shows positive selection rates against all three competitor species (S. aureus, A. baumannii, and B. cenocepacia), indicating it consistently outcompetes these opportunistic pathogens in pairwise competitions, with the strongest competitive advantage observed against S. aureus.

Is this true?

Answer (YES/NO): YES